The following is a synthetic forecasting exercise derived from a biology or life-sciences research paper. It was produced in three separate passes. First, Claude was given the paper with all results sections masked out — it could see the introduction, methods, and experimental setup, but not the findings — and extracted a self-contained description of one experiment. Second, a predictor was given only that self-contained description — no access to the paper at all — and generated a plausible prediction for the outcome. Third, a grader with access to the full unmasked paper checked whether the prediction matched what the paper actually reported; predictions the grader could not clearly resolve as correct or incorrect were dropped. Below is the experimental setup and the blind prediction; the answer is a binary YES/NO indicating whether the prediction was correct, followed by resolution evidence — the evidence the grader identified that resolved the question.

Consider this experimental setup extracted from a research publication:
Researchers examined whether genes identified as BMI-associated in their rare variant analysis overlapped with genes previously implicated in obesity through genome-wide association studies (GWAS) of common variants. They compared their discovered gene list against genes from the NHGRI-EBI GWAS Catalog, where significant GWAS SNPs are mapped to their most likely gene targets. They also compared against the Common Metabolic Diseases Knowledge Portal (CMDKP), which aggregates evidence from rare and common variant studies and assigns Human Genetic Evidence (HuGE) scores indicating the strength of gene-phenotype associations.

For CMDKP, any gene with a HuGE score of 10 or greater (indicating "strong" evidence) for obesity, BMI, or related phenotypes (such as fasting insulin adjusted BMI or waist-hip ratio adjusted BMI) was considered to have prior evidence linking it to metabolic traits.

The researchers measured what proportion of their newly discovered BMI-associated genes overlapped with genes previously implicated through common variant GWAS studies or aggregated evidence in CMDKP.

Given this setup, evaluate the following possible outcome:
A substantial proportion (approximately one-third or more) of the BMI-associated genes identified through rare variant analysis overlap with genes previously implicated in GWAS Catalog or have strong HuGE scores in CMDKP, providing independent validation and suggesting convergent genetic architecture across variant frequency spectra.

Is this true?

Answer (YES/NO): YES